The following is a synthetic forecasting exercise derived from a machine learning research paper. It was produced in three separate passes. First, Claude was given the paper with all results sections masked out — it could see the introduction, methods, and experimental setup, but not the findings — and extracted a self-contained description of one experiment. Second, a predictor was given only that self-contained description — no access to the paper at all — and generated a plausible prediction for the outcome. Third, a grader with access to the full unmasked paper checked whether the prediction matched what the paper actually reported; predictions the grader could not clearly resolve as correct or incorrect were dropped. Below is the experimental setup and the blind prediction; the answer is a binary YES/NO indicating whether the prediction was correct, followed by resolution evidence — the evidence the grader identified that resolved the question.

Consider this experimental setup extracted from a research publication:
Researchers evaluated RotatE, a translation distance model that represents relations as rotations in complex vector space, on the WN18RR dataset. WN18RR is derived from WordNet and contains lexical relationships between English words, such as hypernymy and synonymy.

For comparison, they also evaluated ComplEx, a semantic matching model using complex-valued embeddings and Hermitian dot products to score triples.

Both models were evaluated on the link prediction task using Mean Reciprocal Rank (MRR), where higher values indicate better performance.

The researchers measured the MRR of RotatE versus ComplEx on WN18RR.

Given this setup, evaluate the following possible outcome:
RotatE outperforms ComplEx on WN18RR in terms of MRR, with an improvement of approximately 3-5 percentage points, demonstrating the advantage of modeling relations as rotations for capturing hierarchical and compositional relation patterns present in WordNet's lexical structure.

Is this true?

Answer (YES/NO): YES